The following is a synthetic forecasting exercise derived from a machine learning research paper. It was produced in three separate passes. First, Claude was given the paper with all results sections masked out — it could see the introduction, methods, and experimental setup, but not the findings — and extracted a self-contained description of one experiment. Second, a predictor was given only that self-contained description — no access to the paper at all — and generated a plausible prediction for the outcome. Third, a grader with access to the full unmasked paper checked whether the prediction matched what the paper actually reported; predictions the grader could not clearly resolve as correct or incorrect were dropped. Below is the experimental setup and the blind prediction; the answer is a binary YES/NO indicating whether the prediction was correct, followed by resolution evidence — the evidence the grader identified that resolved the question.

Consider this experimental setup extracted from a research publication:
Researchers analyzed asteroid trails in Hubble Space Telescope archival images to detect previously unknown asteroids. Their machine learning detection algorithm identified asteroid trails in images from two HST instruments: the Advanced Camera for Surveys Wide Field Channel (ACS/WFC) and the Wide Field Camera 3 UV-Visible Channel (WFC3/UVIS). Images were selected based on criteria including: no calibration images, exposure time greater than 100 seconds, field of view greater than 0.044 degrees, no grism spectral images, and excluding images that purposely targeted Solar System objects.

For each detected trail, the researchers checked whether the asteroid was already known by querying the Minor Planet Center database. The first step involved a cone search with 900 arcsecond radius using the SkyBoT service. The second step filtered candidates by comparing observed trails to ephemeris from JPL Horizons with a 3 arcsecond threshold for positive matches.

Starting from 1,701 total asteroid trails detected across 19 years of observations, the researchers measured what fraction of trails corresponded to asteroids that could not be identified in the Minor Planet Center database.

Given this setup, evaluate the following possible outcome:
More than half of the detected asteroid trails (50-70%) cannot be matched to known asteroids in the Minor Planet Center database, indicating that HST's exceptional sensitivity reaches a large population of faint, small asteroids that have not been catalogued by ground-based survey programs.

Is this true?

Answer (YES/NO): YES